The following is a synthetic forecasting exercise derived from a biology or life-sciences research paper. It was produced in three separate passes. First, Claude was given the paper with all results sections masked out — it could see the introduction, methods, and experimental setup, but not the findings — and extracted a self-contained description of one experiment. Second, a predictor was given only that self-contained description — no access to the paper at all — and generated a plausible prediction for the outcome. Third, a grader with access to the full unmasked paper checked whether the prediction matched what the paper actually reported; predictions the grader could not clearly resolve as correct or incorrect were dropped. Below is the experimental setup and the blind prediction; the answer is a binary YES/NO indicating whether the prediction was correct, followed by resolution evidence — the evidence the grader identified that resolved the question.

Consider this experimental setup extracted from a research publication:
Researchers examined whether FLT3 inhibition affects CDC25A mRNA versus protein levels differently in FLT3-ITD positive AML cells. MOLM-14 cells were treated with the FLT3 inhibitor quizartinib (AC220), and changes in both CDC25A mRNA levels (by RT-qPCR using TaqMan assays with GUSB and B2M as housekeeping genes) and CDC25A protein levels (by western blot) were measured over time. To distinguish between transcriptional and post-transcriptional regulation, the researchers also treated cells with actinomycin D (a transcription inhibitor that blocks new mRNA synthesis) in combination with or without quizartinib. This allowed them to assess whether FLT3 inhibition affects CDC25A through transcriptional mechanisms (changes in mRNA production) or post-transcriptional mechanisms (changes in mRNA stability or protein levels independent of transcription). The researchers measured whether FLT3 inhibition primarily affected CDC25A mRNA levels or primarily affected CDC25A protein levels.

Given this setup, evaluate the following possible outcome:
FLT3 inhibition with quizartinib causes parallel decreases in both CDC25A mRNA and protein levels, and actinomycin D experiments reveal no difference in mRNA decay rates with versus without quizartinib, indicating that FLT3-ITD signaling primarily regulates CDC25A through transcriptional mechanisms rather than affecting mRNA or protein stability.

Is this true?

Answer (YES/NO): NO